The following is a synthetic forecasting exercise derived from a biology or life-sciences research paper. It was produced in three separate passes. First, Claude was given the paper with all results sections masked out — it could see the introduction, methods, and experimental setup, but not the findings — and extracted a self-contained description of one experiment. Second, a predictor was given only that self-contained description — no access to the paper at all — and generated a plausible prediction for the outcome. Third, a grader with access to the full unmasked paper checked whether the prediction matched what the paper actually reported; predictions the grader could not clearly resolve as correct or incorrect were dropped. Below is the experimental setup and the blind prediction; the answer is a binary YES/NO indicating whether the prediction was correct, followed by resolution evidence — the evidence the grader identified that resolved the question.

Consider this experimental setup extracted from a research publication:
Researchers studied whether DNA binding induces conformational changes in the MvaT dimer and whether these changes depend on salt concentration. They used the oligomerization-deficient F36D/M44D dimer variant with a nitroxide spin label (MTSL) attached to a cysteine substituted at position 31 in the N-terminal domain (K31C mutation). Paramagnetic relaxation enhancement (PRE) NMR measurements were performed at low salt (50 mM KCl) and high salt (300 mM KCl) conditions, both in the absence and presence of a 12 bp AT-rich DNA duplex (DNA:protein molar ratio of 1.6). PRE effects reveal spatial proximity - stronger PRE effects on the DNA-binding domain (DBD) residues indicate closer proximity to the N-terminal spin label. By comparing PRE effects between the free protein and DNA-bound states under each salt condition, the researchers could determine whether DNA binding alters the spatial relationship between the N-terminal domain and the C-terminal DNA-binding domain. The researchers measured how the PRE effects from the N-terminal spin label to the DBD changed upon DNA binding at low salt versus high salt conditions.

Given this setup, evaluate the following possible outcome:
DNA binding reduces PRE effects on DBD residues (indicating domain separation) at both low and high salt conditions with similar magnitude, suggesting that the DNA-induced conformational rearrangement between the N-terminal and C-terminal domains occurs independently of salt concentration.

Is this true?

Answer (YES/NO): NO